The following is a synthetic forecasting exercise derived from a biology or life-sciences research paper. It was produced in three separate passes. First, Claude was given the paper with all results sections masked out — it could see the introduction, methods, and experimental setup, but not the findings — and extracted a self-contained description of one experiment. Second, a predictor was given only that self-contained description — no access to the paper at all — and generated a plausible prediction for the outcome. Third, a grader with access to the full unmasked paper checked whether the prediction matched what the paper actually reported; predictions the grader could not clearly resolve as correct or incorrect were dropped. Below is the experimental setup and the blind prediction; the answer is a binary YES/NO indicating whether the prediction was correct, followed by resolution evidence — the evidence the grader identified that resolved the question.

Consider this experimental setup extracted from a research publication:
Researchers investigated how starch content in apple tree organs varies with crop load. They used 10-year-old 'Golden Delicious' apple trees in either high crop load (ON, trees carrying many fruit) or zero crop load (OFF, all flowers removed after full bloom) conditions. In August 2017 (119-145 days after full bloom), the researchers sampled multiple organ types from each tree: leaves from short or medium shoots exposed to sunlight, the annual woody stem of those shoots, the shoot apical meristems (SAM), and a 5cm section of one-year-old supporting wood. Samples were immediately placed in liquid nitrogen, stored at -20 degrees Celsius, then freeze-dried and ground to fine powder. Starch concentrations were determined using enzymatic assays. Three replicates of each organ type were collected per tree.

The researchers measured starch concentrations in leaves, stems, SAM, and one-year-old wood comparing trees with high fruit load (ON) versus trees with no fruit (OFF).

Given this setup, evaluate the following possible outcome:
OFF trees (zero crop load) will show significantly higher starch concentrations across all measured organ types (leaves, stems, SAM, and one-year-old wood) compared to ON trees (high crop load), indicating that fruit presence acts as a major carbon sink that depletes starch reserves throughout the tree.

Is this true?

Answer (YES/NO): NO